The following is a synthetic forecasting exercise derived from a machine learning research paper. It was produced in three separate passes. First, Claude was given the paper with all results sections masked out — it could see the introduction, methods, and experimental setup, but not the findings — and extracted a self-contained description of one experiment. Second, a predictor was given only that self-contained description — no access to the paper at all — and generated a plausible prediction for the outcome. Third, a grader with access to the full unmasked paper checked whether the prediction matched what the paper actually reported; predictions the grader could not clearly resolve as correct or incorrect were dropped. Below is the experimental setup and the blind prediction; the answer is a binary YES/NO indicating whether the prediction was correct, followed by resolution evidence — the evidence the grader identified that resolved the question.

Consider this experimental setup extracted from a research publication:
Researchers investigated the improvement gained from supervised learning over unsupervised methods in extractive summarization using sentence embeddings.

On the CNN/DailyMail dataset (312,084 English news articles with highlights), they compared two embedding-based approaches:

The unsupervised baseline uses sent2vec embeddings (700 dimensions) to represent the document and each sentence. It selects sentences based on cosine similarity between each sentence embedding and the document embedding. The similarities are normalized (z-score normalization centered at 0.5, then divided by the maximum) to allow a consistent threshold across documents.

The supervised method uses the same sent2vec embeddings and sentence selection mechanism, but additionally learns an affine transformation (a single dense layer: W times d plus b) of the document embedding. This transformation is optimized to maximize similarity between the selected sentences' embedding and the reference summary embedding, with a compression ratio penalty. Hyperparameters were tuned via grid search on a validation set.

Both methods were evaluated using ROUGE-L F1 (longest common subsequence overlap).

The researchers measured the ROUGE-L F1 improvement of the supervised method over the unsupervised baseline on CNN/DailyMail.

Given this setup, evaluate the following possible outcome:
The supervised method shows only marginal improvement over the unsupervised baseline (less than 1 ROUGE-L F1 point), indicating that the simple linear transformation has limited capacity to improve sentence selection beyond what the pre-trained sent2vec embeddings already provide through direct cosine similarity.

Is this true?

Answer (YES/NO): NO